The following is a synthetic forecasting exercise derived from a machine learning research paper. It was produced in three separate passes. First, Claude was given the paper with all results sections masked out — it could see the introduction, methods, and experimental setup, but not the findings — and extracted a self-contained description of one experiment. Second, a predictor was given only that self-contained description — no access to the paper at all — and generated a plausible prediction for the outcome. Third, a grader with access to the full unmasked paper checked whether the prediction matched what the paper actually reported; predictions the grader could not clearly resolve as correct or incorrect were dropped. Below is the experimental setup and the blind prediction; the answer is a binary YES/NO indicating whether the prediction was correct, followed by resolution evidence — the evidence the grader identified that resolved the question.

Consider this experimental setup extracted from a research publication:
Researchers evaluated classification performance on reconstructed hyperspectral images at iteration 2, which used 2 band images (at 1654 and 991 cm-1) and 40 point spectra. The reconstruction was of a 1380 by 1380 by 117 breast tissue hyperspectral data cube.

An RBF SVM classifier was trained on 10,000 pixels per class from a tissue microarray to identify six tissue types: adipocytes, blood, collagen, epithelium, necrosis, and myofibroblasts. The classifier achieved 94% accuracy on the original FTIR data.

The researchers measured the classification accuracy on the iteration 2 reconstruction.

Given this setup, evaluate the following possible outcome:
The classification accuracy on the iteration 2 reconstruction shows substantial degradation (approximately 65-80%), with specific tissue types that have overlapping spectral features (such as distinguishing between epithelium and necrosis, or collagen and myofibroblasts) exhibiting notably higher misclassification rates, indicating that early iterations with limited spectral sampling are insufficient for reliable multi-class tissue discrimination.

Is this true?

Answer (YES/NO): NO